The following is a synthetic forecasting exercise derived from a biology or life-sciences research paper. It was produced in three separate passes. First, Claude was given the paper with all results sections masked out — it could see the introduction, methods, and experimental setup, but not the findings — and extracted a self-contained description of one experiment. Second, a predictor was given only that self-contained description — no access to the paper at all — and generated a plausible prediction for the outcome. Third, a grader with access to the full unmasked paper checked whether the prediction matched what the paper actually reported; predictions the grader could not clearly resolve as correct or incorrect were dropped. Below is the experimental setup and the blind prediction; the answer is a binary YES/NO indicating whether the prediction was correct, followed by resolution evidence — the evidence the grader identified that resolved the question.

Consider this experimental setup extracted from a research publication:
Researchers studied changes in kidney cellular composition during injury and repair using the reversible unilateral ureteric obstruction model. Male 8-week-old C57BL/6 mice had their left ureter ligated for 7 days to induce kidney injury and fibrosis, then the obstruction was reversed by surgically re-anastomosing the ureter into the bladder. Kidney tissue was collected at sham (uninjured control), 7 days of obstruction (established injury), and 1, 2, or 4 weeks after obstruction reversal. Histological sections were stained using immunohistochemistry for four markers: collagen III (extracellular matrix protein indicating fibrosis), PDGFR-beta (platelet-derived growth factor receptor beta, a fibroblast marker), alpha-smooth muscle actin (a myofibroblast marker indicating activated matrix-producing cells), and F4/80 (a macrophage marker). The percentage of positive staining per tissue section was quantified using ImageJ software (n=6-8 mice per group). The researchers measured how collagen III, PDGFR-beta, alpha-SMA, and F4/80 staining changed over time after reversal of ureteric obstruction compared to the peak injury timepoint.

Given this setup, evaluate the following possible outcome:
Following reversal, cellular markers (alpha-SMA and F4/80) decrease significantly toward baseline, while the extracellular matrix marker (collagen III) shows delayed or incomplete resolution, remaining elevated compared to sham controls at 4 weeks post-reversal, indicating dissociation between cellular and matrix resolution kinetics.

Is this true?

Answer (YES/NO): NO